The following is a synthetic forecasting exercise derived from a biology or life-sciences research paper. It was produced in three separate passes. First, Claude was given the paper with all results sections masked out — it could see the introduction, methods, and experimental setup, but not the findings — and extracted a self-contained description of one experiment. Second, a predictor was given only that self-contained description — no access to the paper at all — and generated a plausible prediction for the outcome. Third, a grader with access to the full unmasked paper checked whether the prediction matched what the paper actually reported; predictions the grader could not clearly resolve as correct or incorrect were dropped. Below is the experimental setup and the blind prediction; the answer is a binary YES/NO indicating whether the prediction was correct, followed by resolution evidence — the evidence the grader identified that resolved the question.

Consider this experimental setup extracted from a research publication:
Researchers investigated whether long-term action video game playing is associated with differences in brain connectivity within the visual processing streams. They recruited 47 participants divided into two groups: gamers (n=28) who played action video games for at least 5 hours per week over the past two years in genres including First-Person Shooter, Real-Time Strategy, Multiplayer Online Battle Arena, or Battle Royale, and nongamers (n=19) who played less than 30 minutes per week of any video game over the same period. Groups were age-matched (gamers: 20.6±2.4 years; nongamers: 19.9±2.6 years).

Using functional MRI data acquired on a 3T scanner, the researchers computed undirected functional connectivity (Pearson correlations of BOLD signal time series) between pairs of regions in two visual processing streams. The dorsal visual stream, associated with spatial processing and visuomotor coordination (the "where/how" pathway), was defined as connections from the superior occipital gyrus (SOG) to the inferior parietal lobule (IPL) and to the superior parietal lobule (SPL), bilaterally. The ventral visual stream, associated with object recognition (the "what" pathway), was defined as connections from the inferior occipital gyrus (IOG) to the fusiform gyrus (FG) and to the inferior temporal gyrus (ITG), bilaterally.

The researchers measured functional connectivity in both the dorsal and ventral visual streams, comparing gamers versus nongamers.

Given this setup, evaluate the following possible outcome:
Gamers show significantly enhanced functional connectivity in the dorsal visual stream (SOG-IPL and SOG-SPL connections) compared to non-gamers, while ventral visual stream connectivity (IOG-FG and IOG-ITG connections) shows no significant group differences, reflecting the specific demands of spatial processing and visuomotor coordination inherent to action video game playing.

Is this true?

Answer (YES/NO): NO